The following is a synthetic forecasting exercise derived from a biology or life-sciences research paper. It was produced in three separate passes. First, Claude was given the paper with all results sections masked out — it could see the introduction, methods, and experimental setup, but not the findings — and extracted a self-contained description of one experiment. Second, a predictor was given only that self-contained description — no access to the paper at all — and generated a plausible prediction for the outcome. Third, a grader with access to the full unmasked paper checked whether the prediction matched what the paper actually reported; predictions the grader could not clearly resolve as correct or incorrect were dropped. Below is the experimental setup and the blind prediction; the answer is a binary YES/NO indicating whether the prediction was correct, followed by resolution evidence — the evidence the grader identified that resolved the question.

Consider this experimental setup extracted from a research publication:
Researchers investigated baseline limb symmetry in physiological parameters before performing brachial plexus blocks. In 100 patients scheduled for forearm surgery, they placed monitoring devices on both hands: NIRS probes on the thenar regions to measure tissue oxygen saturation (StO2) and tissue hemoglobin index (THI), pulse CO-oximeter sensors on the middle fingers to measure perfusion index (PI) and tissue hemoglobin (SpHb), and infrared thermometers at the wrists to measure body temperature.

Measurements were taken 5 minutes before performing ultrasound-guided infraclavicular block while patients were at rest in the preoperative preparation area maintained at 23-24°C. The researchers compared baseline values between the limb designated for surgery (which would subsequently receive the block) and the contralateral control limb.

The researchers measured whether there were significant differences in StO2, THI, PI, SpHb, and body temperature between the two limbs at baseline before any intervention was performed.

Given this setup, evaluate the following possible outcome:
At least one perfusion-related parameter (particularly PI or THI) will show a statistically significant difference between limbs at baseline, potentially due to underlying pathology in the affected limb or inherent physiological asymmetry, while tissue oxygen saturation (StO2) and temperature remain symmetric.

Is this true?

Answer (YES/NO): NO